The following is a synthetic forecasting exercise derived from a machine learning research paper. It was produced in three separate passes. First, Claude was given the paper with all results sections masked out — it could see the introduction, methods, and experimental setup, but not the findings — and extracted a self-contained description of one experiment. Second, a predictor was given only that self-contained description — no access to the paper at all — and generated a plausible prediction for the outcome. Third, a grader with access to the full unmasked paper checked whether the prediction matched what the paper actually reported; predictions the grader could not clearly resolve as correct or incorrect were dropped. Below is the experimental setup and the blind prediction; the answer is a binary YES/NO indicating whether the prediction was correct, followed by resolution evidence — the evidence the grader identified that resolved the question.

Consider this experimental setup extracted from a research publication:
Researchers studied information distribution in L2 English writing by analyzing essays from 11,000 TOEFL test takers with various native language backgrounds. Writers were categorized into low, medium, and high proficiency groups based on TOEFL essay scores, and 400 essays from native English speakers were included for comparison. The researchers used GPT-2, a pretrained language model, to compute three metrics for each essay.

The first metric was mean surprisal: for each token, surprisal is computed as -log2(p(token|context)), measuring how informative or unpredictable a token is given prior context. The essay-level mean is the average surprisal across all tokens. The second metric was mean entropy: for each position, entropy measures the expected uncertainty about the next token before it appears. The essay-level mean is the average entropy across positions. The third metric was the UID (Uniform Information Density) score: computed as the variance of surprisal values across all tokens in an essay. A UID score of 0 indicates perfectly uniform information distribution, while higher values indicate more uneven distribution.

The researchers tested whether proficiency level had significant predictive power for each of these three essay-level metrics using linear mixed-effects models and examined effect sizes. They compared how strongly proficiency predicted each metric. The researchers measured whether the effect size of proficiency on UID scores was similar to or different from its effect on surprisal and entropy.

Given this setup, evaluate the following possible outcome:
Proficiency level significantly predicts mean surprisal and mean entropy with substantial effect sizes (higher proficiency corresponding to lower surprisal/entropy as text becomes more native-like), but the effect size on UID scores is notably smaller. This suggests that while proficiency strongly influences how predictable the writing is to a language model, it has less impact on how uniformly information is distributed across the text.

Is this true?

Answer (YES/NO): NO